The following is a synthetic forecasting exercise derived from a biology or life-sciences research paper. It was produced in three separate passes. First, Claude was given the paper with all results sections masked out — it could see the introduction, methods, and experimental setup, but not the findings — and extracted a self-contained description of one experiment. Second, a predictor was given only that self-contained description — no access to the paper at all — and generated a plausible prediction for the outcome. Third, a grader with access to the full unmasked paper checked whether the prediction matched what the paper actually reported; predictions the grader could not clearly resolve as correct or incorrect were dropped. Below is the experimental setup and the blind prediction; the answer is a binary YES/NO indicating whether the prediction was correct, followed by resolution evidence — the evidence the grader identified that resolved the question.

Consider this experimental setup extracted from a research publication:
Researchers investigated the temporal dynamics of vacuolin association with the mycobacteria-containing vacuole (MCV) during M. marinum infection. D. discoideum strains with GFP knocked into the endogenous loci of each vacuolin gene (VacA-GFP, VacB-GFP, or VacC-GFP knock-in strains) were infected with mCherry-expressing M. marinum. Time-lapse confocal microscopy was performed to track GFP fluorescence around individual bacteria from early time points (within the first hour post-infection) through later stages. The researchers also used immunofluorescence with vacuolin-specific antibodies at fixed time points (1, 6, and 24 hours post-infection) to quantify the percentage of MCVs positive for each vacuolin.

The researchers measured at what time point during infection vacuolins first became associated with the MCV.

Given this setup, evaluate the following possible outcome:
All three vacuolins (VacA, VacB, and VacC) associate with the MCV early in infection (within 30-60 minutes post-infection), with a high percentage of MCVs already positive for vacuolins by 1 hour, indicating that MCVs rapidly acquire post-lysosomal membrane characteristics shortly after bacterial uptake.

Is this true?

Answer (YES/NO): YES